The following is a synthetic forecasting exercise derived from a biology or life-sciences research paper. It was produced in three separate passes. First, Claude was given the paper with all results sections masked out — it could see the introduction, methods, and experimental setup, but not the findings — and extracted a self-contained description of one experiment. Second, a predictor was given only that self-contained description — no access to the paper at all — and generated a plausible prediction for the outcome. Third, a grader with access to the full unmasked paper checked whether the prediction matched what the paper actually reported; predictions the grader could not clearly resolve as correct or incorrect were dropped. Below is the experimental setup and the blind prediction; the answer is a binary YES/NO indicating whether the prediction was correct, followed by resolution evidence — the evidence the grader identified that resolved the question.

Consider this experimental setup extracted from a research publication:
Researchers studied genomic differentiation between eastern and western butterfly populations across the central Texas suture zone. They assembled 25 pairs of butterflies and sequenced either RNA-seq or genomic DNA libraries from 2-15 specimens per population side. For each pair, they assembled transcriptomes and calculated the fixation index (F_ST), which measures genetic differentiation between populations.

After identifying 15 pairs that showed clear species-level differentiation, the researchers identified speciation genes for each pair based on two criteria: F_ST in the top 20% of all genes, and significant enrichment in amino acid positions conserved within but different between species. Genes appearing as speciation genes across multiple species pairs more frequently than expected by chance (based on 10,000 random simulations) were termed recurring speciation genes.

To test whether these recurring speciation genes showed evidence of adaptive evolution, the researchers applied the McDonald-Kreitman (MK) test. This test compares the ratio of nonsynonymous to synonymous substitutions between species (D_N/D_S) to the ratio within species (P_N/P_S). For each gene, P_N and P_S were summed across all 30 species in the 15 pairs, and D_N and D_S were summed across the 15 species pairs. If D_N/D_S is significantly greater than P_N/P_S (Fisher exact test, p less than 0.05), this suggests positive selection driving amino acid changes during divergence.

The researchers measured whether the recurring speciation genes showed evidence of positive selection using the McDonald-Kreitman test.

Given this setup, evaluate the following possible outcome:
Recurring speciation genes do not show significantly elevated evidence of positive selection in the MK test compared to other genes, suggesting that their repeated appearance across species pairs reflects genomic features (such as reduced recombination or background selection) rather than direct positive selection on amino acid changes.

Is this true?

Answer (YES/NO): NO